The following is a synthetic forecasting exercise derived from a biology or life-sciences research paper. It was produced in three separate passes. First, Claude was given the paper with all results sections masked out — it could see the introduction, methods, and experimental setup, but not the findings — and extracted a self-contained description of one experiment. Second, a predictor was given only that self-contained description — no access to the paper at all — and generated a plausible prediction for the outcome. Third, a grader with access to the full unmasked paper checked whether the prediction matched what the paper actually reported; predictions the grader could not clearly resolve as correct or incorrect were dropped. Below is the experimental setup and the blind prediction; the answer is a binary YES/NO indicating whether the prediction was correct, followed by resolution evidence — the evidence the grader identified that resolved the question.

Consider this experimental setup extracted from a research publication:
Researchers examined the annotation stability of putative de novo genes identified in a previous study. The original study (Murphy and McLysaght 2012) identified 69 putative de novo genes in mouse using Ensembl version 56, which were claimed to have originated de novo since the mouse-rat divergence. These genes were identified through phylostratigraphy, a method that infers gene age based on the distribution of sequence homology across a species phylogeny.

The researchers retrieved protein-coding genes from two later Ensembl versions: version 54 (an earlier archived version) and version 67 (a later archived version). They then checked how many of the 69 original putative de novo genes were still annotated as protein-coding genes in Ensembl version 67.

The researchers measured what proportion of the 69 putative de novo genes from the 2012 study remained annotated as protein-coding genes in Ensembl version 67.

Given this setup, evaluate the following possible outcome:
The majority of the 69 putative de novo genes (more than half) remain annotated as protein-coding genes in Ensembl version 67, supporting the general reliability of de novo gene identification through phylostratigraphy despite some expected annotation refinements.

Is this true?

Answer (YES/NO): NO